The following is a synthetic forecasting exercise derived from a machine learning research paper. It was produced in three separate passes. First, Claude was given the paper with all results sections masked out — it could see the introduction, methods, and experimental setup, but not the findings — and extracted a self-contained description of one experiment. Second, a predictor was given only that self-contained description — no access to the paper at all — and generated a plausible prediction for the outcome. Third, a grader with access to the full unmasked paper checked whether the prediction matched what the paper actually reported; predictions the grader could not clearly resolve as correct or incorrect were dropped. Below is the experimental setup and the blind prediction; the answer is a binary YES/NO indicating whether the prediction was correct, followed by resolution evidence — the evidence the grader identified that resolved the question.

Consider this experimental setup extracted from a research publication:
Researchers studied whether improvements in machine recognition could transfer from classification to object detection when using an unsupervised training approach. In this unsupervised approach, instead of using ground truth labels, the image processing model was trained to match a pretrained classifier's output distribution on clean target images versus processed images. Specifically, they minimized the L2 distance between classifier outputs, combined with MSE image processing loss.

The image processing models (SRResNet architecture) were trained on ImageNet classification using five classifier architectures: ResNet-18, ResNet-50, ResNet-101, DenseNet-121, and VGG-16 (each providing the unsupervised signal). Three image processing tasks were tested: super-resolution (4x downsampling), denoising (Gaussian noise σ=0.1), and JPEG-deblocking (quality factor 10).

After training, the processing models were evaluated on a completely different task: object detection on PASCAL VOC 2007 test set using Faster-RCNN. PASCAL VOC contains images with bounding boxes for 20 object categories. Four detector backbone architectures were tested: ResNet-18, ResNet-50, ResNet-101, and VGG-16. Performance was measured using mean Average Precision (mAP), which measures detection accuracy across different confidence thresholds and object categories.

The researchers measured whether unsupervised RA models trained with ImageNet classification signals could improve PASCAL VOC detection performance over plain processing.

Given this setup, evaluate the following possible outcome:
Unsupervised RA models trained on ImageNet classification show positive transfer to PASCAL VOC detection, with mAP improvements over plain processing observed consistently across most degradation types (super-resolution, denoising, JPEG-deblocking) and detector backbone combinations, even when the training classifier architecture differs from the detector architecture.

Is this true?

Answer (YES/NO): NO